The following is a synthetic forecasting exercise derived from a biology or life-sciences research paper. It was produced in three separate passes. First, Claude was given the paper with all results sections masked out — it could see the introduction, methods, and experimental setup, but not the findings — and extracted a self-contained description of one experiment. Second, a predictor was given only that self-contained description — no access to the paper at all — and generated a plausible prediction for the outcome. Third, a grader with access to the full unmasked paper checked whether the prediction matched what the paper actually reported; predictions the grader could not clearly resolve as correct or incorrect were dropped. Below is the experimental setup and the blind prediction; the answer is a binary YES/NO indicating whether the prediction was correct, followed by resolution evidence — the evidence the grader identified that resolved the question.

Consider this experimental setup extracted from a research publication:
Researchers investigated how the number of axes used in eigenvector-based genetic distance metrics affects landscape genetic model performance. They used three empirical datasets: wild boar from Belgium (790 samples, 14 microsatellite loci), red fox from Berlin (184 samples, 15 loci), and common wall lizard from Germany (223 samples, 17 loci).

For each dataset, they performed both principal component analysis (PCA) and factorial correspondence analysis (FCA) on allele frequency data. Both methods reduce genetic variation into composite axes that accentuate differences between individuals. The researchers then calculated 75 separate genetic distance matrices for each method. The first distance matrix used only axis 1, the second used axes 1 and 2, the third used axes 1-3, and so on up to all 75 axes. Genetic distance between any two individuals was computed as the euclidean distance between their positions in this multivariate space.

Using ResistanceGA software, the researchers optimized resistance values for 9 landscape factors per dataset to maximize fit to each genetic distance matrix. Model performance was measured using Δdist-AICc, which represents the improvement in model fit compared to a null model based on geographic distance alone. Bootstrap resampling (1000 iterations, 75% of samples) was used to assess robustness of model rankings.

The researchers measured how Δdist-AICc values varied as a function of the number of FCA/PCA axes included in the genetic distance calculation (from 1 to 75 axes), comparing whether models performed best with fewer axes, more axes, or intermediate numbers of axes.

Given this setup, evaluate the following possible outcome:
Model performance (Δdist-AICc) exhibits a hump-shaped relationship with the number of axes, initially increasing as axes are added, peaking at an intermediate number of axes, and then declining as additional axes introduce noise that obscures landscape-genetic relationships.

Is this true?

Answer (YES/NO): NO